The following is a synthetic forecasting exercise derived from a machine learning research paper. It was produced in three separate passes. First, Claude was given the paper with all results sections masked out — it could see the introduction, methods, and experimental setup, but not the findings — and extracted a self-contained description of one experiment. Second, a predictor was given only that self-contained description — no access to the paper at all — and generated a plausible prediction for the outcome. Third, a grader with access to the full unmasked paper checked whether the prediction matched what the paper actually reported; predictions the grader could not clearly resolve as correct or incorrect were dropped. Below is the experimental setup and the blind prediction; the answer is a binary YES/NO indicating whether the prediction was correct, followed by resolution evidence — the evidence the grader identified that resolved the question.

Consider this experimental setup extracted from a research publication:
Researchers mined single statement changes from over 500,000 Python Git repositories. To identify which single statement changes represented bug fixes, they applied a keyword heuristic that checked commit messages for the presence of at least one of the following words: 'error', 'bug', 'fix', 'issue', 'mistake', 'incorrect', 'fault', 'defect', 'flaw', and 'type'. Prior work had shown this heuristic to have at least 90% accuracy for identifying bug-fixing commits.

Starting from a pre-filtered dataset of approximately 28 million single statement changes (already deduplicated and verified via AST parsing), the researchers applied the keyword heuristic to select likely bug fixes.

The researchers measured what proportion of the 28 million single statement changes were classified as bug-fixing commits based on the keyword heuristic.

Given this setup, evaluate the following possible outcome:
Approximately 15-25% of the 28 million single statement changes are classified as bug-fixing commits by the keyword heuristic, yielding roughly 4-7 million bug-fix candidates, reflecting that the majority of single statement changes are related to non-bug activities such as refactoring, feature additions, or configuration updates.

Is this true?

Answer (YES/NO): NO